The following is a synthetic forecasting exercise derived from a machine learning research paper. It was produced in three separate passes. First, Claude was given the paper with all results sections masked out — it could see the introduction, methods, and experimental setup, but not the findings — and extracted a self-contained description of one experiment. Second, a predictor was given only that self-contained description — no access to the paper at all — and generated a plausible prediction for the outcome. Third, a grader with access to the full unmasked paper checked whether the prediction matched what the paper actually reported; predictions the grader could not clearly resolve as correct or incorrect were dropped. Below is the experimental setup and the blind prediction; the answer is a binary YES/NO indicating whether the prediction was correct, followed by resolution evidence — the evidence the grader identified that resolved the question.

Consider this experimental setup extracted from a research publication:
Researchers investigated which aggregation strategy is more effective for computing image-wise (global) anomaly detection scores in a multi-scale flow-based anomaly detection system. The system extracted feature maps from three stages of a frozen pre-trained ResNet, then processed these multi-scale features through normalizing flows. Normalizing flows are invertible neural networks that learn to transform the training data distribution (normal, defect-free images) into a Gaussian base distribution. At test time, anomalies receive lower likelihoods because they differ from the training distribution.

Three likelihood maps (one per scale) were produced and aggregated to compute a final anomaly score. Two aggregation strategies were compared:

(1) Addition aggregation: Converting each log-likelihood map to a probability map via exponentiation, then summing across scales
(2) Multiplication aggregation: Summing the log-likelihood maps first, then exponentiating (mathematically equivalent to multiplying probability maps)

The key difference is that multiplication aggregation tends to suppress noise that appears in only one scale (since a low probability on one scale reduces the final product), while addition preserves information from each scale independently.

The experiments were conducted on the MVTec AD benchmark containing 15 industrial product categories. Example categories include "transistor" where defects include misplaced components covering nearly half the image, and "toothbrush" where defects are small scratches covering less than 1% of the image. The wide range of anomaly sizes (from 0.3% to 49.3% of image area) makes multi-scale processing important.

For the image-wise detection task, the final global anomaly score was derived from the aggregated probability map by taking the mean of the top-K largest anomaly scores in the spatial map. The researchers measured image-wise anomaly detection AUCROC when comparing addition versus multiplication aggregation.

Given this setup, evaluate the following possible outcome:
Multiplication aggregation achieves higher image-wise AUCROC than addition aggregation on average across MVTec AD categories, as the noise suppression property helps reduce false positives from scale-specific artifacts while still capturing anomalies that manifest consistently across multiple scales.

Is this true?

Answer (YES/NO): YES